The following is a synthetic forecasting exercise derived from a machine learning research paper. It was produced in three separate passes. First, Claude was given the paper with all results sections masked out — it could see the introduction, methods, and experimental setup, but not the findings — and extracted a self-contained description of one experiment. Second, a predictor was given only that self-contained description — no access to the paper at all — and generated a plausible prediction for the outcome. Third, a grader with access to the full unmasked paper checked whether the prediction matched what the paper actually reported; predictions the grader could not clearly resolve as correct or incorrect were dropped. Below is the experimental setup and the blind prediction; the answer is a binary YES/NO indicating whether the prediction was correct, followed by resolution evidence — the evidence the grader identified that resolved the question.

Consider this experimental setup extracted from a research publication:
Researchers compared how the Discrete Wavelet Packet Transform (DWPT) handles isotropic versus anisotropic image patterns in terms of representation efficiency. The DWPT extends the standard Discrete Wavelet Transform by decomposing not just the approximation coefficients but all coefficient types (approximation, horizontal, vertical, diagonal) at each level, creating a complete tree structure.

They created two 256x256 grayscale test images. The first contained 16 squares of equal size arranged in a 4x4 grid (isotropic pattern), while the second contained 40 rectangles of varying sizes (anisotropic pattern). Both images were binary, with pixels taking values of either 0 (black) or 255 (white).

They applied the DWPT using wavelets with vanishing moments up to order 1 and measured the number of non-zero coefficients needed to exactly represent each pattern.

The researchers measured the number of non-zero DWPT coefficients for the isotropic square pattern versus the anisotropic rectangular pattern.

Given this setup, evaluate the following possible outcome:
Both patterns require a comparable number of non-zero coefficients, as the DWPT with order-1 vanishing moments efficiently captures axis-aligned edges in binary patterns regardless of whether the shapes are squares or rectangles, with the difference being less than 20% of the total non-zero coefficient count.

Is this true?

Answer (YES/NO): NO